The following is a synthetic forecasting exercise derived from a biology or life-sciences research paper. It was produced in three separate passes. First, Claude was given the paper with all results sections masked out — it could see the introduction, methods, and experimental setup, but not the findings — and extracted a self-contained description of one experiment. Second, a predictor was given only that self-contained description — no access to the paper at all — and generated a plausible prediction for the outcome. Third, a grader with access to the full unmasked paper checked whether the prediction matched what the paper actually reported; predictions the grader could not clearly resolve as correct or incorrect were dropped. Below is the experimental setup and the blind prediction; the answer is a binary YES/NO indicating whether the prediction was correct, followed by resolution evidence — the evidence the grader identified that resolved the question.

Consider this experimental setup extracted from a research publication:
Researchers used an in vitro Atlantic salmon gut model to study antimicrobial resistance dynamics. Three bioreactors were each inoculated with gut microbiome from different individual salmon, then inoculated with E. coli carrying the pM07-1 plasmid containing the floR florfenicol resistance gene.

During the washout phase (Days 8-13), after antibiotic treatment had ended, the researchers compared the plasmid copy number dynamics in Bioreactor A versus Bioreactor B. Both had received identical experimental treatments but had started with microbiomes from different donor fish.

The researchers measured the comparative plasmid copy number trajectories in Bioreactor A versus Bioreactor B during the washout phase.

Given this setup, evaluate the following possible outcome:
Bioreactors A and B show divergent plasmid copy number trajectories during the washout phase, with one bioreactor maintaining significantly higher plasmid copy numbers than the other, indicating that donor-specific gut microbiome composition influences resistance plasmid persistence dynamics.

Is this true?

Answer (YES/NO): NO